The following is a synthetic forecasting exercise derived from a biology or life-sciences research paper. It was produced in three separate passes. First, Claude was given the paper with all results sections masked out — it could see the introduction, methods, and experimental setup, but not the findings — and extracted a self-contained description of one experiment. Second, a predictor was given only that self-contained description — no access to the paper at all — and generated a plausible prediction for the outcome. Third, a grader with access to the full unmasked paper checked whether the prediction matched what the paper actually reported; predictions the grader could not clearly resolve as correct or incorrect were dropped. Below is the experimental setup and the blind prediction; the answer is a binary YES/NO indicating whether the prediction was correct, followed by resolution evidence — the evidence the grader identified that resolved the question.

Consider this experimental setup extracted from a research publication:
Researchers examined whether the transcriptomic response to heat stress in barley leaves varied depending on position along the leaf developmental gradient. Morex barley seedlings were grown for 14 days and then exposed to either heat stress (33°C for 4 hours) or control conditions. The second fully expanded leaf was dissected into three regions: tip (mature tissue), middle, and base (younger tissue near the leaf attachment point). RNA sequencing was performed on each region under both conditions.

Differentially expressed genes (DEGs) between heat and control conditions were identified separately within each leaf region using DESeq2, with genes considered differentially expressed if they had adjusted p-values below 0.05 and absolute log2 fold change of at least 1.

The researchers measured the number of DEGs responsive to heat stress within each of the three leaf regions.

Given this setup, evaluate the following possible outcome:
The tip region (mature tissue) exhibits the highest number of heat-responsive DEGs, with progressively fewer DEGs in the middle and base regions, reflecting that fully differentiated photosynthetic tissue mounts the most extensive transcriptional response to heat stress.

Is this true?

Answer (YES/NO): YES